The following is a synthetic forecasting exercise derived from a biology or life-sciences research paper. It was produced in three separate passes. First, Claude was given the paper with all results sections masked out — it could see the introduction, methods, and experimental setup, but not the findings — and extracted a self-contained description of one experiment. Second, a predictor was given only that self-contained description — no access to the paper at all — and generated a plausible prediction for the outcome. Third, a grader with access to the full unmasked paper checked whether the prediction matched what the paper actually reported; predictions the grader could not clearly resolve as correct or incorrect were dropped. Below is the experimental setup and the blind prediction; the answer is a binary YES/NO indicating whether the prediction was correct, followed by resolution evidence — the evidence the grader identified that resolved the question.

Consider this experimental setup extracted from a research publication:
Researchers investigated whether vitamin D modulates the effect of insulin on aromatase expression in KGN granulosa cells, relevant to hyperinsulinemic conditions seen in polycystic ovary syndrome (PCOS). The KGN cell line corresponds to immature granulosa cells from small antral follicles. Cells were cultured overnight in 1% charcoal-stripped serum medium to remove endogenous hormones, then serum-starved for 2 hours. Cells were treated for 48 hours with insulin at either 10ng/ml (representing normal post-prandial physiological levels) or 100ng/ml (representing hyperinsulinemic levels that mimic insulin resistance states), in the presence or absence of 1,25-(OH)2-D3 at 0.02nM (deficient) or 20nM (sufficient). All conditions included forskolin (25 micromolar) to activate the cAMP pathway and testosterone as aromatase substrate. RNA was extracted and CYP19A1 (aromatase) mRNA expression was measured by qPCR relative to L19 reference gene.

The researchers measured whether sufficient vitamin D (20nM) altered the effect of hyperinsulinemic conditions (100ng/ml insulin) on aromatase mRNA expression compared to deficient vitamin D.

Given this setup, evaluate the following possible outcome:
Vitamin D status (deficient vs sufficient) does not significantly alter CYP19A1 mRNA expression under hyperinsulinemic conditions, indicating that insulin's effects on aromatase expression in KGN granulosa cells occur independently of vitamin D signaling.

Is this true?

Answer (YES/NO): YES